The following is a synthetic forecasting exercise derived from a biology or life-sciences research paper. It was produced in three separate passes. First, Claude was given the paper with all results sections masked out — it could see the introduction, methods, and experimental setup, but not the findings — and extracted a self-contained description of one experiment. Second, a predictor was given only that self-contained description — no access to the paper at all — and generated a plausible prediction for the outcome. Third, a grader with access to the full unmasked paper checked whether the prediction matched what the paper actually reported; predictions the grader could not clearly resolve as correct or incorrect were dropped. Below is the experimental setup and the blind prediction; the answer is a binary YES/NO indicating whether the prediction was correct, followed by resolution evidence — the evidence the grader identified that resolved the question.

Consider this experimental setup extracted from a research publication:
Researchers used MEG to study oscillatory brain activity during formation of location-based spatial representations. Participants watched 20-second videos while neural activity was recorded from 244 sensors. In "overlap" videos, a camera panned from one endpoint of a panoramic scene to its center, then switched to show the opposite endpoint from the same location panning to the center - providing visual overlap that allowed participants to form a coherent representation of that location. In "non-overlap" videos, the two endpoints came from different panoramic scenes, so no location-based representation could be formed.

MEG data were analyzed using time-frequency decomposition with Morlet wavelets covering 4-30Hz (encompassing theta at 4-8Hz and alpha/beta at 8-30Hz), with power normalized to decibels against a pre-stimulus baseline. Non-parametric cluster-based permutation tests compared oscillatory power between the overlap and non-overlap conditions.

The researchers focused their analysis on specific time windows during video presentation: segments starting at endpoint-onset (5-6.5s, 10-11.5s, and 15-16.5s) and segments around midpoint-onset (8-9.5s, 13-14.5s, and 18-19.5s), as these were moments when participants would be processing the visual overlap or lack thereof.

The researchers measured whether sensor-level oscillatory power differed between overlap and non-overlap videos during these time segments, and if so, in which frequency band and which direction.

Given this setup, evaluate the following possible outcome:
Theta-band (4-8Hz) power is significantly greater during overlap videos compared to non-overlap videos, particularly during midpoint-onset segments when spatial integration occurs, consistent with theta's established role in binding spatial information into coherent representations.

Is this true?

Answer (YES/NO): NO